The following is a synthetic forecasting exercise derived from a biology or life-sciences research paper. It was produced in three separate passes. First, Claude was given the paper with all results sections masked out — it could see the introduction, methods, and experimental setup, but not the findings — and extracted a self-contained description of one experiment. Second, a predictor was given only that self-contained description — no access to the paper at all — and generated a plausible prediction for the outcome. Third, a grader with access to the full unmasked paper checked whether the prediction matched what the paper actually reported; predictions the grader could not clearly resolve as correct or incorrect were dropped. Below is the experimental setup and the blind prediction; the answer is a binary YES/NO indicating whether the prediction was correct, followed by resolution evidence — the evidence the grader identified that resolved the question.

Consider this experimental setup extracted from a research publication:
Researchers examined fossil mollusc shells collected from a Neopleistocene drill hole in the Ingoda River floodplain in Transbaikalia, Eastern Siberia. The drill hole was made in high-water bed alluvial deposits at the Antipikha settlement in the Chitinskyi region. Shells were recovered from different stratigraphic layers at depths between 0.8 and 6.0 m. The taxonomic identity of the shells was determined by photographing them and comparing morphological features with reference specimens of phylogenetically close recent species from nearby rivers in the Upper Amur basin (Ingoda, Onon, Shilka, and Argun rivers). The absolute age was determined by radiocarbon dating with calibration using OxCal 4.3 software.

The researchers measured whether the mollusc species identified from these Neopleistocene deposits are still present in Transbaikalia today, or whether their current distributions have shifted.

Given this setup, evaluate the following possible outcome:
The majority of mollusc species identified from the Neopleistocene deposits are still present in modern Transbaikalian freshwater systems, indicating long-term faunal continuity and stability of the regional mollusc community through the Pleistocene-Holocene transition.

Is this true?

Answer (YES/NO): NO